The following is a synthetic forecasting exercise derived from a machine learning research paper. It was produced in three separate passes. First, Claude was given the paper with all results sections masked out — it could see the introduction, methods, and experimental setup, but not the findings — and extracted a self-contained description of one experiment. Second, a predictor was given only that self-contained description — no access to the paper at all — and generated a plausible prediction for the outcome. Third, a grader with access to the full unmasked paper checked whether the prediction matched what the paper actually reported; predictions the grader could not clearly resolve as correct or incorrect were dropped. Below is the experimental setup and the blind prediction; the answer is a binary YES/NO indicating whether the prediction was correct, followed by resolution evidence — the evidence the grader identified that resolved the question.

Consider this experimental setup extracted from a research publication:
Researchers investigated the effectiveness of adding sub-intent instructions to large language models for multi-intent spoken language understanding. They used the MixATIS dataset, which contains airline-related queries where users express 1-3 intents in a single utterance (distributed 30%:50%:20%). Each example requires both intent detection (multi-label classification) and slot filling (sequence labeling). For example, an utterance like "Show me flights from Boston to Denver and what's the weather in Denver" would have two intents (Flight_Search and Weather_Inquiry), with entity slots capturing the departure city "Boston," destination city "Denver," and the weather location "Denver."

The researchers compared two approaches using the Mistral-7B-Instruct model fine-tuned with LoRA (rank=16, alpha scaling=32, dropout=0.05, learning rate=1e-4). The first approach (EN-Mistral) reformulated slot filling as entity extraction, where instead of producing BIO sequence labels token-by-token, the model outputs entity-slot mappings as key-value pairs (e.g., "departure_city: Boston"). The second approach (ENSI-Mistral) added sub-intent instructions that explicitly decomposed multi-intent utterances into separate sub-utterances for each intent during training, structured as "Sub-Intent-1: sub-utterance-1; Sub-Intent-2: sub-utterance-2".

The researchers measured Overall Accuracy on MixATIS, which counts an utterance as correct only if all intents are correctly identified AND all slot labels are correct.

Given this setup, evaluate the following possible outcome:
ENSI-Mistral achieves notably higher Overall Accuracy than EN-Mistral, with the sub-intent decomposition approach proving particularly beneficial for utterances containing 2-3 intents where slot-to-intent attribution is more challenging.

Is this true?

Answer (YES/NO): NO